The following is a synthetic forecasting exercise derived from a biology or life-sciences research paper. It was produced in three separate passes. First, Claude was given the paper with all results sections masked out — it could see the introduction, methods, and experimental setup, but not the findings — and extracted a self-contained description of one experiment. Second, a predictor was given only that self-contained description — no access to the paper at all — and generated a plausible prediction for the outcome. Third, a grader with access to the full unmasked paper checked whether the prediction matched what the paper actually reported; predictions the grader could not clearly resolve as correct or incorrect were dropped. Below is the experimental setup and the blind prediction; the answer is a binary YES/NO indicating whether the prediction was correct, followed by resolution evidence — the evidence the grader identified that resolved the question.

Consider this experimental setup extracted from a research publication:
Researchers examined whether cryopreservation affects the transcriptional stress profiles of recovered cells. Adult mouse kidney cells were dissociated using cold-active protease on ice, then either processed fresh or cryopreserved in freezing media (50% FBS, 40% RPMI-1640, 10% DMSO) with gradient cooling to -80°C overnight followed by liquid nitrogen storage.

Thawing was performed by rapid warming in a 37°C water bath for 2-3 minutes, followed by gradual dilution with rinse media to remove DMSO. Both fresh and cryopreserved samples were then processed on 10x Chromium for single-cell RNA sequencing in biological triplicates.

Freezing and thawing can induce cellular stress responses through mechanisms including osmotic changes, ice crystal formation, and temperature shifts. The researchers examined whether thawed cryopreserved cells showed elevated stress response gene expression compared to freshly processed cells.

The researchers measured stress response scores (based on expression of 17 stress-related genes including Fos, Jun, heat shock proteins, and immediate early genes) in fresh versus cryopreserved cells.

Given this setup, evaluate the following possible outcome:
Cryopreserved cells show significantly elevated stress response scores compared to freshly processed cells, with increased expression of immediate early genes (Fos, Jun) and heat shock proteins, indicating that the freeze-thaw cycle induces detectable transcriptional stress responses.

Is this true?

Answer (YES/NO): YES